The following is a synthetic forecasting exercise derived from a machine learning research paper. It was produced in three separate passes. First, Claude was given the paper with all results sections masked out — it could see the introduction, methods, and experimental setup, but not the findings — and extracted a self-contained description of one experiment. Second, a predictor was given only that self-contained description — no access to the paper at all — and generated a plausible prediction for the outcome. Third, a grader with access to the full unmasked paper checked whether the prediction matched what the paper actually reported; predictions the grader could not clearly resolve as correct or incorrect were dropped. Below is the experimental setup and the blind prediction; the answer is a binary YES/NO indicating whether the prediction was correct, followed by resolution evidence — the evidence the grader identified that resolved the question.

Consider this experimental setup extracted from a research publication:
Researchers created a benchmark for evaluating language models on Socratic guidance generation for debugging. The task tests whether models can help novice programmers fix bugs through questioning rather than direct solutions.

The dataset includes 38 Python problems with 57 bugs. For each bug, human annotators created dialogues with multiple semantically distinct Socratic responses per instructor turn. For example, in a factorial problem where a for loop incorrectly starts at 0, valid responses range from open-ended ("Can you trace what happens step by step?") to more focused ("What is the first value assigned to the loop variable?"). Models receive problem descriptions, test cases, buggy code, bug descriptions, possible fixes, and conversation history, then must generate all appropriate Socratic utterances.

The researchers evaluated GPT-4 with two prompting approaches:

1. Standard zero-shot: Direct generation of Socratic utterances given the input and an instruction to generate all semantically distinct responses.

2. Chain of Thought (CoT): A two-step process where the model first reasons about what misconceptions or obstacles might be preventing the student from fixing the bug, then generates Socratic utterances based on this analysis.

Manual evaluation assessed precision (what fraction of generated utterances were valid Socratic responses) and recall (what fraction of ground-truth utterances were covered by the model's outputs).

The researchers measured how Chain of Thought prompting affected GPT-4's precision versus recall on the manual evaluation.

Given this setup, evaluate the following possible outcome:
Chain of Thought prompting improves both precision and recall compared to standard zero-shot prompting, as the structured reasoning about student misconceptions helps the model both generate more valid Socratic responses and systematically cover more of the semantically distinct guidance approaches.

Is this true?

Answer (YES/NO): NO